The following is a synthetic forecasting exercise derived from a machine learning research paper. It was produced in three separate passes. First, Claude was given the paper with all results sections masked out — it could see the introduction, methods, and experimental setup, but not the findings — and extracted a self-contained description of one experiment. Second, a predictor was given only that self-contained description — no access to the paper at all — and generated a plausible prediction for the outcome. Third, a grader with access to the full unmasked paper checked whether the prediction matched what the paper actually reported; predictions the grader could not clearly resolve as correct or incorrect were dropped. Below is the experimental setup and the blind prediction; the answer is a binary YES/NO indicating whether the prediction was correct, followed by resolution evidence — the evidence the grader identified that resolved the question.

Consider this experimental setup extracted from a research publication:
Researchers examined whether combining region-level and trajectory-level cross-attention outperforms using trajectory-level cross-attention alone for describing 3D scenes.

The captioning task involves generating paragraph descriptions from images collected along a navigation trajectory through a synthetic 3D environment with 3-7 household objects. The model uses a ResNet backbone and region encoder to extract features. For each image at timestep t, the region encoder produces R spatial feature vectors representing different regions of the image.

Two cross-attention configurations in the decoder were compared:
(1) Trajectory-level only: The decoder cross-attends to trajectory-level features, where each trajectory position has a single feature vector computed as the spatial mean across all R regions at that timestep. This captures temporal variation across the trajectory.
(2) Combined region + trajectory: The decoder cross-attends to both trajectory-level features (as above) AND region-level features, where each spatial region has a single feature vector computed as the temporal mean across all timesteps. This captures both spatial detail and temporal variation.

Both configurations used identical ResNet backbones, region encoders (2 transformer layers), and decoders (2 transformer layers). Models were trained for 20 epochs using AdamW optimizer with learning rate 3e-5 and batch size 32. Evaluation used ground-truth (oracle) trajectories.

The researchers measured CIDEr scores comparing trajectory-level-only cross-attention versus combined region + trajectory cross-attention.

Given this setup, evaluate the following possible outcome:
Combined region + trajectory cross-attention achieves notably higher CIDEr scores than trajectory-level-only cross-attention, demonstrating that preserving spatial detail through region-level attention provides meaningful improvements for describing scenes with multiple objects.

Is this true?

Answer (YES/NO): YES